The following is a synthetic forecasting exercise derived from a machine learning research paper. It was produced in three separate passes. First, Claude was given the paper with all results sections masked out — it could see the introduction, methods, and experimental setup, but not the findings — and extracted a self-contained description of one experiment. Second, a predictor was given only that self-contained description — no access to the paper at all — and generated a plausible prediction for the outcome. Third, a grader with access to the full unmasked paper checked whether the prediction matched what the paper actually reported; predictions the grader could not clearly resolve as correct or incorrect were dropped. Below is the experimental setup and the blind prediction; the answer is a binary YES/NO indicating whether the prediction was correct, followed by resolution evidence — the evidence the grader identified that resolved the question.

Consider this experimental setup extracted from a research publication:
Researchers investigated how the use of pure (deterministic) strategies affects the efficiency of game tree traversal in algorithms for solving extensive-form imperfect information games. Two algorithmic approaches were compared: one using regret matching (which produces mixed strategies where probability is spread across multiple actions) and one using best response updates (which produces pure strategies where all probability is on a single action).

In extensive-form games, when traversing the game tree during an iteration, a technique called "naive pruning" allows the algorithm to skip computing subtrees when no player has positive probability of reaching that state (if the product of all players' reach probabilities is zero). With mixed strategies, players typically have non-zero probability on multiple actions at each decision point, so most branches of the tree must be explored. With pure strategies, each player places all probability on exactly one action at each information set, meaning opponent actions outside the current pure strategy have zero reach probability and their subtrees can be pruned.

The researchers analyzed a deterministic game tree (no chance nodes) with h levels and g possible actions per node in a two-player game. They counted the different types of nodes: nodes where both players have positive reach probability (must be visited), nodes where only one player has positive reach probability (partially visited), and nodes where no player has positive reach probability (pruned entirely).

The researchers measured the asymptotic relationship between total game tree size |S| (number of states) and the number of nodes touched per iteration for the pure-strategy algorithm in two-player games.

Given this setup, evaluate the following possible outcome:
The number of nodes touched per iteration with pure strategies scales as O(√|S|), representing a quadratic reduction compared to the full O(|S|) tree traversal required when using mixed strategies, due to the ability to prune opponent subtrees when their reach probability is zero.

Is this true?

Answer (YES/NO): YES